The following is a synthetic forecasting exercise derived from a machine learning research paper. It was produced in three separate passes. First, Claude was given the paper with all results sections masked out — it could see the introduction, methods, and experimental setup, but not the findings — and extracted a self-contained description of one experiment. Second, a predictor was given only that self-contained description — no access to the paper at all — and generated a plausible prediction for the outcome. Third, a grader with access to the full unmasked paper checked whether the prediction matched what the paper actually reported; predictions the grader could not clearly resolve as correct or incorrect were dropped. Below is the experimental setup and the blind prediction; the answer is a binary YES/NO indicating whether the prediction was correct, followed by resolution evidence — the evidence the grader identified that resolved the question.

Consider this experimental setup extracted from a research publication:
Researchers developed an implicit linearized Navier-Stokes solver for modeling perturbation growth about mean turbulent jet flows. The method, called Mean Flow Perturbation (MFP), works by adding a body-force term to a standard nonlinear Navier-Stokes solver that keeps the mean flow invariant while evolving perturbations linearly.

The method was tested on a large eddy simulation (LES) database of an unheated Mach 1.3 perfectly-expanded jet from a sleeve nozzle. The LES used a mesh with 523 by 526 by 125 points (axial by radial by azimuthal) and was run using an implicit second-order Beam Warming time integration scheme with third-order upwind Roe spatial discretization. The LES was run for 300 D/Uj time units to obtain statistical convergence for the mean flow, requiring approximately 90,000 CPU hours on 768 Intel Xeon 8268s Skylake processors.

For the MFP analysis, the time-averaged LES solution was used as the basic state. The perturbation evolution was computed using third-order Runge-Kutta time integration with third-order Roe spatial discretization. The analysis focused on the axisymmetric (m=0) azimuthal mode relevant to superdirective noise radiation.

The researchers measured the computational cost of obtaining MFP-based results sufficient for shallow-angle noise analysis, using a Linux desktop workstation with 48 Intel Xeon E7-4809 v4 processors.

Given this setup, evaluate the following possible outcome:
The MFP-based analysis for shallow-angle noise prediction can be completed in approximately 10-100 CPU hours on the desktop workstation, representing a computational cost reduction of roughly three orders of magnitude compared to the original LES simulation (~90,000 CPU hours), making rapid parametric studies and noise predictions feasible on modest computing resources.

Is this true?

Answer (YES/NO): YES